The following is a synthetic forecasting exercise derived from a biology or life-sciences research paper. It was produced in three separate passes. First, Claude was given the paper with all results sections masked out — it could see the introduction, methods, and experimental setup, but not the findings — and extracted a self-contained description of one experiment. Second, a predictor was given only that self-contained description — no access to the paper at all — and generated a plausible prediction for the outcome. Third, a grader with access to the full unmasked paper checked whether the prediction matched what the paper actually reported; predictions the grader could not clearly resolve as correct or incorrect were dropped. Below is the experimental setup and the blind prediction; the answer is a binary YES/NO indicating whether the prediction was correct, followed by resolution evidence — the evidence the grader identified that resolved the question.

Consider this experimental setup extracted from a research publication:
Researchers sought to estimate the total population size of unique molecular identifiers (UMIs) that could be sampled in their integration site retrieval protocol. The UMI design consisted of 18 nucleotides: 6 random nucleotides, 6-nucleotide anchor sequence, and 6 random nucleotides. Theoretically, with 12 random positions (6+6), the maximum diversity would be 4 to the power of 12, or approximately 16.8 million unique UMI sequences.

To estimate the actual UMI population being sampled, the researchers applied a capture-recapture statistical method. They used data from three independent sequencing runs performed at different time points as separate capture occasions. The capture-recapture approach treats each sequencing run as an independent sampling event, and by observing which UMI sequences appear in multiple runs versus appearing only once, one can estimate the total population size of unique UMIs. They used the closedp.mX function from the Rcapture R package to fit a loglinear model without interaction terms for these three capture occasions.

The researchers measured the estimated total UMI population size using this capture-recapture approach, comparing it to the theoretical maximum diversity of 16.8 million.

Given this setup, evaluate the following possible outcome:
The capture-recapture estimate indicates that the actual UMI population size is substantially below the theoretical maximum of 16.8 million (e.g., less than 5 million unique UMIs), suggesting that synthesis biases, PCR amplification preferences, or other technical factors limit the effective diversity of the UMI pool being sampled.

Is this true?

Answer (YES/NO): NO